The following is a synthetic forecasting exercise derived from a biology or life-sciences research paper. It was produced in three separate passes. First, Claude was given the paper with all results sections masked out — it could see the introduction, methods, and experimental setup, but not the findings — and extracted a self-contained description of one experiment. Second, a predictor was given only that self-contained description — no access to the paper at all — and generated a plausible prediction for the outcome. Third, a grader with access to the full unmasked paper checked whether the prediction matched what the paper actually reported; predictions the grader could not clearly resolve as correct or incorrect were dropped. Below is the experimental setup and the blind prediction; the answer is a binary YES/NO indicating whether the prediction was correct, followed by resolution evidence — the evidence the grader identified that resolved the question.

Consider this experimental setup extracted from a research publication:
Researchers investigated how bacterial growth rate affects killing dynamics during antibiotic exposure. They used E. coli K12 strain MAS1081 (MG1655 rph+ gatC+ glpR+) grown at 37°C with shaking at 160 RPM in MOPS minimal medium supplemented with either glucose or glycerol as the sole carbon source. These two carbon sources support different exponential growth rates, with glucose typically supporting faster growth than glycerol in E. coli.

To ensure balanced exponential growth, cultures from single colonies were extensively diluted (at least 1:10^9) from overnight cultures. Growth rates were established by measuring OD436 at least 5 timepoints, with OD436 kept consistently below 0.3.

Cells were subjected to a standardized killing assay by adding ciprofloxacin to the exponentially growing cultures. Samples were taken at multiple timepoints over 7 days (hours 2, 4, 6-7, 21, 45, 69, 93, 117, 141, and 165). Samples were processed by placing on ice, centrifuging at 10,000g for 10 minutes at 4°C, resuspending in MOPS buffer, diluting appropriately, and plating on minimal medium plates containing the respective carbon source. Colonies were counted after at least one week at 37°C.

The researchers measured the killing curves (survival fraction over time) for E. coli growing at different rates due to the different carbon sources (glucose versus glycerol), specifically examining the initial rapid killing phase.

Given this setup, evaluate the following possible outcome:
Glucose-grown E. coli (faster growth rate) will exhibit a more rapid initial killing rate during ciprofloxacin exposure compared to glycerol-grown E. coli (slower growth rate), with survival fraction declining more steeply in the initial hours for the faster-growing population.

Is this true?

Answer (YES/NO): YES